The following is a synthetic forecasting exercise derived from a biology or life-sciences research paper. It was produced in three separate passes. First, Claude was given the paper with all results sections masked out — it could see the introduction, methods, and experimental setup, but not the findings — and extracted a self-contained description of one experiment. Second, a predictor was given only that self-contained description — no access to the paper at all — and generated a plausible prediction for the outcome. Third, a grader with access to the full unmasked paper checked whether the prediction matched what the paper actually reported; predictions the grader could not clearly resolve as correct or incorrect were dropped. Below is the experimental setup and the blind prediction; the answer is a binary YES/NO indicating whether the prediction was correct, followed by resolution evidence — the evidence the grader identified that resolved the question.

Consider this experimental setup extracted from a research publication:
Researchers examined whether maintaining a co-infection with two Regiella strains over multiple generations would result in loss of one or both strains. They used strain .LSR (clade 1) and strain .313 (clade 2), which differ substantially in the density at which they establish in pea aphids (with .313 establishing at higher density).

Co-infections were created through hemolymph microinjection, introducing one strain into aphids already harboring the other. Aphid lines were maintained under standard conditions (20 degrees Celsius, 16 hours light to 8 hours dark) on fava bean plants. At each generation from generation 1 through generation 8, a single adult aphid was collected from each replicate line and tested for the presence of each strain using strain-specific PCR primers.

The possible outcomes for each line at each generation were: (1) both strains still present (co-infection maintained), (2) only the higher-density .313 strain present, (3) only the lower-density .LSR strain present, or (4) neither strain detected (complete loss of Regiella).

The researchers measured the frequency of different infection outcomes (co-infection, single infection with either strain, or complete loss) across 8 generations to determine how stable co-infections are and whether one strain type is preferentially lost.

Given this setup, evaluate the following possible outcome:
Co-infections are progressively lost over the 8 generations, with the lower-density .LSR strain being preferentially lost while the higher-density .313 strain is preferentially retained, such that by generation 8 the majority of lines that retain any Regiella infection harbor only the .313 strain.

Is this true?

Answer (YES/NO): NO